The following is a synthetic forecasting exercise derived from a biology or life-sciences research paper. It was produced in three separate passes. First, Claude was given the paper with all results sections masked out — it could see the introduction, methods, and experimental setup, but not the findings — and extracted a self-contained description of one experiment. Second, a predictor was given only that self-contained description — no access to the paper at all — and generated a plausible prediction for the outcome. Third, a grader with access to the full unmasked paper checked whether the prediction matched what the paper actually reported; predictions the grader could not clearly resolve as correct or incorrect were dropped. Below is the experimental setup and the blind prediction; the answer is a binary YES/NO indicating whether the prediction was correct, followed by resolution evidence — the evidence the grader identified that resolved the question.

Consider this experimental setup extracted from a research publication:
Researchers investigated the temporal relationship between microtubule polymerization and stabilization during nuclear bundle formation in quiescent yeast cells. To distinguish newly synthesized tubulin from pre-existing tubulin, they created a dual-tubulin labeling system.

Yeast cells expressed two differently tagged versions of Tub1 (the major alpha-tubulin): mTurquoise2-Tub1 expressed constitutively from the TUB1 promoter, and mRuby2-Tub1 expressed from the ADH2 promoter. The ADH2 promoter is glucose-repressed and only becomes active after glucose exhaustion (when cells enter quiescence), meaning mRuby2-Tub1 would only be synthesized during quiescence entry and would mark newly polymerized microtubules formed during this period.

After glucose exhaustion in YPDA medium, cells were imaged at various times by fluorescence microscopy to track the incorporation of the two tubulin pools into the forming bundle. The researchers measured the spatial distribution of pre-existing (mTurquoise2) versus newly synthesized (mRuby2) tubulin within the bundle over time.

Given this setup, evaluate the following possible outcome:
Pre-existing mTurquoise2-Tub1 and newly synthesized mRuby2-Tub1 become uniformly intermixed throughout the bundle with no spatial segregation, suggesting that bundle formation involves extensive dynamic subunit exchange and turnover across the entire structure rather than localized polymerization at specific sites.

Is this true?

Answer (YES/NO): NO